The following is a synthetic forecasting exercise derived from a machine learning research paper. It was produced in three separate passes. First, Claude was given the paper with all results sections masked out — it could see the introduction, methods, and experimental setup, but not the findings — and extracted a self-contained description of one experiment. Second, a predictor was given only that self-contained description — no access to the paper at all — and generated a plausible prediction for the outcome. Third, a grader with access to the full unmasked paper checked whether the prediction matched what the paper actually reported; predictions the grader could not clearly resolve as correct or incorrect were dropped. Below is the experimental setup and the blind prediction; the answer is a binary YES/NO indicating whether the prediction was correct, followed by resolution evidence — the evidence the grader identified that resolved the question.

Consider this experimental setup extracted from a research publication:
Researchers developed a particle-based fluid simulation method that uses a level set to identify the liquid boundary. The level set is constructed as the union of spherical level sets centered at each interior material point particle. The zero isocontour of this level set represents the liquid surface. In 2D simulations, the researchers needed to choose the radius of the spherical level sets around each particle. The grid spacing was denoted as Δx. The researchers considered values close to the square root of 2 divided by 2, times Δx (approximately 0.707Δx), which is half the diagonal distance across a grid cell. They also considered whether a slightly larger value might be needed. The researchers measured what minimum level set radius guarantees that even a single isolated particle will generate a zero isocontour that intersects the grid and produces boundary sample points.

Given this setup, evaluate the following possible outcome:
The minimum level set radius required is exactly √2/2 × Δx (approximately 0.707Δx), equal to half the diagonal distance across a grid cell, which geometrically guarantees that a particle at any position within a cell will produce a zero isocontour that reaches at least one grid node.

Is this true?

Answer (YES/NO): NO